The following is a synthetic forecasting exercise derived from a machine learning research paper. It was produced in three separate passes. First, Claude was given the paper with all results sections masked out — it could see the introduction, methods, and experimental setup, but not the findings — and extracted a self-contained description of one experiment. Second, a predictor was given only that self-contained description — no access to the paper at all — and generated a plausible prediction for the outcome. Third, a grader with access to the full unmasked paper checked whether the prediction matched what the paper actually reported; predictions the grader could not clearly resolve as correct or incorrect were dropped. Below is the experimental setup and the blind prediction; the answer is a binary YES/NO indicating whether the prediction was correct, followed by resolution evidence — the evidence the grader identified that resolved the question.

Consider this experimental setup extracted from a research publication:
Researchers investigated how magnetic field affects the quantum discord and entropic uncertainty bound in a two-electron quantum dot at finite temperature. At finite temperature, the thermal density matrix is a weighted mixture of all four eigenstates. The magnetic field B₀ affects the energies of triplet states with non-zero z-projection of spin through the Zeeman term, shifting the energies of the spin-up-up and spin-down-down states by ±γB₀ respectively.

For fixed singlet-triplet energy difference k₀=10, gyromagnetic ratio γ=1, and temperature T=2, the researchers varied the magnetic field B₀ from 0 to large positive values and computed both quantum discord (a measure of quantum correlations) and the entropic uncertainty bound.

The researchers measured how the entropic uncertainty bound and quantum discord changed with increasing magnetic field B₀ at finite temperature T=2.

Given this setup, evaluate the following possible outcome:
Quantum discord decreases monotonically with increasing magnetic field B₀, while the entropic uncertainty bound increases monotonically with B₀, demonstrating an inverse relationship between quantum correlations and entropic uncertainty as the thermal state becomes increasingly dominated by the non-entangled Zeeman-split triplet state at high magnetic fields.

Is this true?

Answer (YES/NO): NO